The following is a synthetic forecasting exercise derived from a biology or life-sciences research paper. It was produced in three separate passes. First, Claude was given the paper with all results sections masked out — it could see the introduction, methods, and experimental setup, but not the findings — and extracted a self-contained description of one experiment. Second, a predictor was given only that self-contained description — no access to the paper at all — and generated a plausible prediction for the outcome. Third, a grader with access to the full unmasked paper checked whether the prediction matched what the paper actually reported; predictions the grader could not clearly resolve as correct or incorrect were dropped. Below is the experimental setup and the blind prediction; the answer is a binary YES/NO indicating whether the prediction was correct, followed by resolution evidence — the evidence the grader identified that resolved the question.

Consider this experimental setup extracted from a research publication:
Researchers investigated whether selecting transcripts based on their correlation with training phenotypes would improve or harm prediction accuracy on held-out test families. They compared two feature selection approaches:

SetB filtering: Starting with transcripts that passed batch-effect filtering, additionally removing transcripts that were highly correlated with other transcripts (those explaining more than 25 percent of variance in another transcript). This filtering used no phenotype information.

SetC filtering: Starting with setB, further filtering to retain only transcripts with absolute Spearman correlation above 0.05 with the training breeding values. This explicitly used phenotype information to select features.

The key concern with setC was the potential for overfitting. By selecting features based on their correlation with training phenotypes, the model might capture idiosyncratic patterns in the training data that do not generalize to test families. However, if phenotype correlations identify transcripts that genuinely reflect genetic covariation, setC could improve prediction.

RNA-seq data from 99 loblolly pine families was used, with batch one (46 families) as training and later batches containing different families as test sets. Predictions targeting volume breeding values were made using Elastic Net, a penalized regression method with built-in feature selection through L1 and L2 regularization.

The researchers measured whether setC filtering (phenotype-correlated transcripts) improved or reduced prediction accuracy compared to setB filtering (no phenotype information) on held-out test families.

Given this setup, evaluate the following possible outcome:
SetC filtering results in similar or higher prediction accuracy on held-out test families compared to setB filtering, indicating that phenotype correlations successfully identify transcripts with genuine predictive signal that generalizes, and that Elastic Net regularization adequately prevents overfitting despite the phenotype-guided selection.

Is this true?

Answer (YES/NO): YES